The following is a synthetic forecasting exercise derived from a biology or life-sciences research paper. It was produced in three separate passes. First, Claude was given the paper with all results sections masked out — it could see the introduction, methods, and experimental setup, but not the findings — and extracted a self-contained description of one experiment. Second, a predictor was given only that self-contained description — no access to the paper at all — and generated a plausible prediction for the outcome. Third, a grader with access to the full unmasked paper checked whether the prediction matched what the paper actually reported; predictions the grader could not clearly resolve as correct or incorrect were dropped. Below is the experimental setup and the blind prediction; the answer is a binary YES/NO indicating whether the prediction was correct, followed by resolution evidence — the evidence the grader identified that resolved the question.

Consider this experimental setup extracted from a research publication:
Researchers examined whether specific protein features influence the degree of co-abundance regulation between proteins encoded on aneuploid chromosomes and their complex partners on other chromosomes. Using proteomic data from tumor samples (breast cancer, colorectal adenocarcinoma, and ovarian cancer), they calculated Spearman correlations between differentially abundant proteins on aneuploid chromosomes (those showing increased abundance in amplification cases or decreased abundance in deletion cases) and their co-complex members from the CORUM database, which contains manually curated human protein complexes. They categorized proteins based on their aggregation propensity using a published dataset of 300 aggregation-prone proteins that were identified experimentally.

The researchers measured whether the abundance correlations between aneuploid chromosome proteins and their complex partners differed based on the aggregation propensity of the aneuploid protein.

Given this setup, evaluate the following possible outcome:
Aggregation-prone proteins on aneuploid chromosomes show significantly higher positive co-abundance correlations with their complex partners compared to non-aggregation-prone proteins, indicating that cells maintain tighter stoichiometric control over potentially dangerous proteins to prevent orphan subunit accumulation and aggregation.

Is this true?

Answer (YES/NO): YES